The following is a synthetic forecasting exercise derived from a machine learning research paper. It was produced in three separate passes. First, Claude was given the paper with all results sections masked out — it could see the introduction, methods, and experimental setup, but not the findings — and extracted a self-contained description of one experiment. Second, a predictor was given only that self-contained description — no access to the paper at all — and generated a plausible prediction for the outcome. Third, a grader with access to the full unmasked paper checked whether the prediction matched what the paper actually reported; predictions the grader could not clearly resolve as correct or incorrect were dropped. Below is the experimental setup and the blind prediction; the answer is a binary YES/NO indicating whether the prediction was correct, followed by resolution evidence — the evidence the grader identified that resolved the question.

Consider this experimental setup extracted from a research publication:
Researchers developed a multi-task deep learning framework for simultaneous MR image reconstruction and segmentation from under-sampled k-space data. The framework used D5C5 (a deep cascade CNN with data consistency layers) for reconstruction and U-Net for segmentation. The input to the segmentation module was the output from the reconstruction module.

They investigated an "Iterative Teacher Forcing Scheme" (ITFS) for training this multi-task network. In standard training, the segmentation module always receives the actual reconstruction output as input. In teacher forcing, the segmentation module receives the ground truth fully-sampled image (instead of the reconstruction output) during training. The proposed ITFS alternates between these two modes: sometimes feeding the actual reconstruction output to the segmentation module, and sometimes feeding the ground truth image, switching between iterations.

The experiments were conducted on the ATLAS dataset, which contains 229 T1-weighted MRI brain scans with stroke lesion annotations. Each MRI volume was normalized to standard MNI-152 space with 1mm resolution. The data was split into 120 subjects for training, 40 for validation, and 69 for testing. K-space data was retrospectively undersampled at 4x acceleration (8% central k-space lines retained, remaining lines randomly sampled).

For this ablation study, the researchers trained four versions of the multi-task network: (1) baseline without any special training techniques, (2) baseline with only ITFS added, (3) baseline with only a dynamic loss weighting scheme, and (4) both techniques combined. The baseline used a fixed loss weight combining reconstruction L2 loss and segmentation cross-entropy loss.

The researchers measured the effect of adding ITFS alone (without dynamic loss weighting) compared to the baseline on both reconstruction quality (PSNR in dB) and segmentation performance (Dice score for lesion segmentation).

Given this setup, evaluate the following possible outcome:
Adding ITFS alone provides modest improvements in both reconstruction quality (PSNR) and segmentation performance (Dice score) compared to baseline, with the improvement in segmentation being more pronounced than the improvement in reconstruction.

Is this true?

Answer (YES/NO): NO